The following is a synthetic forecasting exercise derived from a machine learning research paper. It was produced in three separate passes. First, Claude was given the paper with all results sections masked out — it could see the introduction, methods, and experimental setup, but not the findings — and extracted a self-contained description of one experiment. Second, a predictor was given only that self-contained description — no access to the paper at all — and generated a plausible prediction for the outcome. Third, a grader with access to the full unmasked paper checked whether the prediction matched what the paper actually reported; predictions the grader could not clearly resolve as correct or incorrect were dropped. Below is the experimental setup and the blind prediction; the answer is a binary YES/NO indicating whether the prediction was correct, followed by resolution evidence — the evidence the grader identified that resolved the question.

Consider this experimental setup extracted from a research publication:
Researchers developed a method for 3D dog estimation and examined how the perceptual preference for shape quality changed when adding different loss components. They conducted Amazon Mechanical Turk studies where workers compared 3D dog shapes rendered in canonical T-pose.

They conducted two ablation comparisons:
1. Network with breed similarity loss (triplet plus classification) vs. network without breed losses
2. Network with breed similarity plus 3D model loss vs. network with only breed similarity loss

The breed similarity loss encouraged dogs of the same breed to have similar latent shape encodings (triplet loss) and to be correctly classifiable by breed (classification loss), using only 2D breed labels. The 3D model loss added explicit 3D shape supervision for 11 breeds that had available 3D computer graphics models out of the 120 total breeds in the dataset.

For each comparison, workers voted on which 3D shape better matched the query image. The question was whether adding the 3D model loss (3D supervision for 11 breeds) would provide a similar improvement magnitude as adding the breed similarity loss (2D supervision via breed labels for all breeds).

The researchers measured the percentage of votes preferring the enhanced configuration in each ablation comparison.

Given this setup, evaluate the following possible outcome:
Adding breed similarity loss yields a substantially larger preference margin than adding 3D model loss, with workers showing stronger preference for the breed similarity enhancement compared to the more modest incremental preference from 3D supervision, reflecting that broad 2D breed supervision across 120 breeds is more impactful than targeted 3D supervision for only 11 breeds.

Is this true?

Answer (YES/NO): NO